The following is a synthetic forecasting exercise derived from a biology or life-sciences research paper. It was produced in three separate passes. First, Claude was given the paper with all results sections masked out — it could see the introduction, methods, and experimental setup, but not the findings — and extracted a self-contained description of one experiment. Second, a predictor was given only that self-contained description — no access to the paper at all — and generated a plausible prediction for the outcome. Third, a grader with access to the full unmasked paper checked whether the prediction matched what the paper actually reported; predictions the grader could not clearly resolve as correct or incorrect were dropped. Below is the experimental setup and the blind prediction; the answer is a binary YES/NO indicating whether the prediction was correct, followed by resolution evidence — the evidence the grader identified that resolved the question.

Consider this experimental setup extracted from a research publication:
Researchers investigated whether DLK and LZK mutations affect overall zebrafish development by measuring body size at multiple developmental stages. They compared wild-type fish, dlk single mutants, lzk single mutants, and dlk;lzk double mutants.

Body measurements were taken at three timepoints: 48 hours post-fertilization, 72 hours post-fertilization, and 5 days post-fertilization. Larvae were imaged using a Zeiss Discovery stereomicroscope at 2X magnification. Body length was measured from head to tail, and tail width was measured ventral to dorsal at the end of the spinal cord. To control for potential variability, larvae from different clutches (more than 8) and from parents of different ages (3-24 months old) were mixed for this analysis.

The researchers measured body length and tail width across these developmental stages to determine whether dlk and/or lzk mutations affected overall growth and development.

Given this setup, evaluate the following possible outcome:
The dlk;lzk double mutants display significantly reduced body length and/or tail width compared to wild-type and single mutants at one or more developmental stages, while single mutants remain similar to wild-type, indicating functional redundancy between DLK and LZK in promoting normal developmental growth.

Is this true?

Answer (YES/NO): NO